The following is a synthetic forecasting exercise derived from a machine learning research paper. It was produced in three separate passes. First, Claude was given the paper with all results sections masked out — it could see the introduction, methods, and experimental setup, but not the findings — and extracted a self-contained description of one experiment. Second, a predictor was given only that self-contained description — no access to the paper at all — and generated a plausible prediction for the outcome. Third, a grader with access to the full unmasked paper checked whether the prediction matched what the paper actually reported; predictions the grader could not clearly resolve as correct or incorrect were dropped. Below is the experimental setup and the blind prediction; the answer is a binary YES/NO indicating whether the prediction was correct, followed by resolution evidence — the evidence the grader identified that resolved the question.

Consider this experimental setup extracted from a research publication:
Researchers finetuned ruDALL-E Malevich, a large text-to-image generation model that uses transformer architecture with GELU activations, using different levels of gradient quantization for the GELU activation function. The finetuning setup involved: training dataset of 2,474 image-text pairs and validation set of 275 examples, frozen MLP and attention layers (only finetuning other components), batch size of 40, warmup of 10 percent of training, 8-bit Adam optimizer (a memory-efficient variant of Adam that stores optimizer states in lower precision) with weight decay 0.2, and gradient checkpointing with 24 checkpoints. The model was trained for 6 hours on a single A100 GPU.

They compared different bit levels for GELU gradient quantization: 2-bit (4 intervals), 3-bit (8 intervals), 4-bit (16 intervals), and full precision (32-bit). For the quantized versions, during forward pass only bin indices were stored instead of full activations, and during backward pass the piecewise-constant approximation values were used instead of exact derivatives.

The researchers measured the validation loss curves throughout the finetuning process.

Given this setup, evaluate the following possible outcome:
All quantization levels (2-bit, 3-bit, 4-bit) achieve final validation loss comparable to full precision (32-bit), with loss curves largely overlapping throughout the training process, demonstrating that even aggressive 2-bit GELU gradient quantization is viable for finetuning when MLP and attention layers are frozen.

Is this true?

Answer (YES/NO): NO